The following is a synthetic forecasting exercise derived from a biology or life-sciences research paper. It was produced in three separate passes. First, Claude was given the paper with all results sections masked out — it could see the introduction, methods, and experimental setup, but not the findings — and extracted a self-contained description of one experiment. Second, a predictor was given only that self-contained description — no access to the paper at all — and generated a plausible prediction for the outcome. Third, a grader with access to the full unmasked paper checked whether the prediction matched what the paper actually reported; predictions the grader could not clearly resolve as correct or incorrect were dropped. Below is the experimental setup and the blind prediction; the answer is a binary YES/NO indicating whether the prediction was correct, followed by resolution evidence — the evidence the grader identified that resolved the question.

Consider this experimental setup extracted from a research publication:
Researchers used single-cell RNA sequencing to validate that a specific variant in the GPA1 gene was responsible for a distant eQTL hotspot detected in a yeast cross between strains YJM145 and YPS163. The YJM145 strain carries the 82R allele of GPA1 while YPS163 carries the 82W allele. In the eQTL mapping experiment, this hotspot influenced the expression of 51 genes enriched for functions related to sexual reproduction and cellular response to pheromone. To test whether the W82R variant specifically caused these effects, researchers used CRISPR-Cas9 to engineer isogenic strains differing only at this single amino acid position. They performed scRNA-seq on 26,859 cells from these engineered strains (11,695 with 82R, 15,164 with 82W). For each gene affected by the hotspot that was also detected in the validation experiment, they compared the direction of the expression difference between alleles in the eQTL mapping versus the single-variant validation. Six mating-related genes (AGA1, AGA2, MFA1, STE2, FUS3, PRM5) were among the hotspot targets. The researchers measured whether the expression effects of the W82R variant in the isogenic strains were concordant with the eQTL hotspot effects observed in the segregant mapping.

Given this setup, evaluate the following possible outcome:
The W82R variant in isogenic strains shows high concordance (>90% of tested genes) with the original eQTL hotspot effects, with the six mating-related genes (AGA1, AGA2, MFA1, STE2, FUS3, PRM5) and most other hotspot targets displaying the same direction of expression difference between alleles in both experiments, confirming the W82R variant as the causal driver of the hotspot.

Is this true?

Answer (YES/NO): NO